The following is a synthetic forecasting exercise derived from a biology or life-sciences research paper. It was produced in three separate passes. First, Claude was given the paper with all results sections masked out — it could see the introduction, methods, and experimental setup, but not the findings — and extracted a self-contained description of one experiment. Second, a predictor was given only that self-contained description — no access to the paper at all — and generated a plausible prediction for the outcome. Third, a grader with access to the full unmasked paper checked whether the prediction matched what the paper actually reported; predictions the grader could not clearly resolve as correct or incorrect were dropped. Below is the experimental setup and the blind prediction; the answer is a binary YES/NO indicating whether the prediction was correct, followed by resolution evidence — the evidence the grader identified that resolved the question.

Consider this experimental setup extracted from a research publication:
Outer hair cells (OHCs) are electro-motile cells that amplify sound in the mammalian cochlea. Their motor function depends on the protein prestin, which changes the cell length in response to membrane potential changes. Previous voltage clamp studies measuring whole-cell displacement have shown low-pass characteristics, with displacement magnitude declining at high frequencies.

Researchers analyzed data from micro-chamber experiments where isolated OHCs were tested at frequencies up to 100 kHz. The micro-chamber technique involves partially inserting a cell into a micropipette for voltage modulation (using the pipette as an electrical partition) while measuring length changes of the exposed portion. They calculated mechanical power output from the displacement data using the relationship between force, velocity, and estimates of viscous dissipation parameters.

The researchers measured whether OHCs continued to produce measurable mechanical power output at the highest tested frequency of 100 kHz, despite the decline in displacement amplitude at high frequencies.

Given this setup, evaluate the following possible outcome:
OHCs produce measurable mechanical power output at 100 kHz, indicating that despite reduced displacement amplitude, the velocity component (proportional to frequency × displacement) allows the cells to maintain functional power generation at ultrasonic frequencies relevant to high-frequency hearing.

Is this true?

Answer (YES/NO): YES